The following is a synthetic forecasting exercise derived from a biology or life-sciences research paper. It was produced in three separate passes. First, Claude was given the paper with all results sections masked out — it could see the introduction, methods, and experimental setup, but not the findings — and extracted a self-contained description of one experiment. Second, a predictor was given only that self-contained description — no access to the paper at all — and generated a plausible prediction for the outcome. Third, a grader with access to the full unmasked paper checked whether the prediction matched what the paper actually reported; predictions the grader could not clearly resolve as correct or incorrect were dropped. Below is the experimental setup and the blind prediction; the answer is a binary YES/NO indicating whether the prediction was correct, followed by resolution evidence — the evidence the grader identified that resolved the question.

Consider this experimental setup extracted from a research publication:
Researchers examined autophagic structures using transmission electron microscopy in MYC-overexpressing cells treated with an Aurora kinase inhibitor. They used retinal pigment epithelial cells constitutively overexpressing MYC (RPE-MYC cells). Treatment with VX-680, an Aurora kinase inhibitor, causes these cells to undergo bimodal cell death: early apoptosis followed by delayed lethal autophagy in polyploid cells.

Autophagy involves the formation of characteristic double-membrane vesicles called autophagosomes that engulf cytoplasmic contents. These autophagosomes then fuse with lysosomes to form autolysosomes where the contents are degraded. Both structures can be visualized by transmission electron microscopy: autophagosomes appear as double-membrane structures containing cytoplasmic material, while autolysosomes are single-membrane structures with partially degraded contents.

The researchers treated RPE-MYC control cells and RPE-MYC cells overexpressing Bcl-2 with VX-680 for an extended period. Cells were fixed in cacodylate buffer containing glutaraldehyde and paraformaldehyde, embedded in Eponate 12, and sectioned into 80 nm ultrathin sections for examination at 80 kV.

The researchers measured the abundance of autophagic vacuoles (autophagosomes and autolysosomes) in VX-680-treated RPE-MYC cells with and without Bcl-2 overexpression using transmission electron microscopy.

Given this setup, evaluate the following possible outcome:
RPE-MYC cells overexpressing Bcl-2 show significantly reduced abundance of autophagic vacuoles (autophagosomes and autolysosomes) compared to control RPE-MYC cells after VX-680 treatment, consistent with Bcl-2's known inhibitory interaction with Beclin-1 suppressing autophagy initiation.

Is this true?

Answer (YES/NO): YES